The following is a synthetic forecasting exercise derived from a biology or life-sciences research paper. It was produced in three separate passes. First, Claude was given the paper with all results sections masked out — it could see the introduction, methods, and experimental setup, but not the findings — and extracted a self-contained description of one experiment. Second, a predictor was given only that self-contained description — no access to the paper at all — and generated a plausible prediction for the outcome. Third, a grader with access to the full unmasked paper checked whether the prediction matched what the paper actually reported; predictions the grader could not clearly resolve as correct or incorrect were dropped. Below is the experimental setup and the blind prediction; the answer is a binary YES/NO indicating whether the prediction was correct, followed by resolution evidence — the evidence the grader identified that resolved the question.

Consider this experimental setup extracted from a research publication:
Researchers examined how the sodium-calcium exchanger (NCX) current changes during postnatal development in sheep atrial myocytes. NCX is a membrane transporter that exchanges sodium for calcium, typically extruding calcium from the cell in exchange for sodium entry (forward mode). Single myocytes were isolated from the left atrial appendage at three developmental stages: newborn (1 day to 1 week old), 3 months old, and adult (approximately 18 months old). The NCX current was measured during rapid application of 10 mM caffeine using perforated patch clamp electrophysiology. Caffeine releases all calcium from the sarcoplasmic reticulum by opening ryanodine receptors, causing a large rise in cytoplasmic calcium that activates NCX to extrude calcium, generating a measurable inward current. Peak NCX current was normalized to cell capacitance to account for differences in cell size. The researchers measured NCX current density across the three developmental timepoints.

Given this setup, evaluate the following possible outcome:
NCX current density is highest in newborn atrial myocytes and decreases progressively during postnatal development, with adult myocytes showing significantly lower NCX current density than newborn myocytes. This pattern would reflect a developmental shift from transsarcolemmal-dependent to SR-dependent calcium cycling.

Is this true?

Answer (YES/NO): NO